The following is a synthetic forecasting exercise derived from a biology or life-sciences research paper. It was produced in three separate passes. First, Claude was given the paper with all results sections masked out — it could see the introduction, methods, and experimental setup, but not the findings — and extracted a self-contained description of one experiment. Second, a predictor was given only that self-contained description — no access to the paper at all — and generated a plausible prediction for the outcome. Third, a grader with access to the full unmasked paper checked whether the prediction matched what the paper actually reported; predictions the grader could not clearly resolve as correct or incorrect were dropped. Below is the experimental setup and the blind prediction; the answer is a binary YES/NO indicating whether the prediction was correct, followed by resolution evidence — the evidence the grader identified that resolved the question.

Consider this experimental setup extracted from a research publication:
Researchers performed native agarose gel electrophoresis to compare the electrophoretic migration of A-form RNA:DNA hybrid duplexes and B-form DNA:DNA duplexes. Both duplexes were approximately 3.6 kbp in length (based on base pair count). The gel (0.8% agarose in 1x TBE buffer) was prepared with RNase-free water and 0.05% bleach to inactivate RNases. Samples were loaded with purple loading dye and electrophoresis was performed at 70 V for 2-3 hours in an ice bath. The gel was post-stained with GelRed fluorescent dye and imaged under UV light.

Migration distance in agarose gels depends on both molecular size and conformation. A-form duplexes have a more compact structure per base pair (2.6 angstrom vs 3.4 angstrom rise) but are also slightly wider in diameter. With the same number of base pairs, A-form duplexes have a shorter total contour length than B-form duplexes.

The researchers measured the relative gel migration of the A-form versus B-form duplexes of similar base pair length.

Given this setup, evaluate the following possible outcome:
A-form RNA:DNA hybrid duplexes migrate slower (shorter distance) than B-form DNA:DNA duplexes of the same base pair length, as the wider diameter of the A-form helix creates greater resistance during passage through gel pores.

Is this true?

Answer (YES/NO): NO